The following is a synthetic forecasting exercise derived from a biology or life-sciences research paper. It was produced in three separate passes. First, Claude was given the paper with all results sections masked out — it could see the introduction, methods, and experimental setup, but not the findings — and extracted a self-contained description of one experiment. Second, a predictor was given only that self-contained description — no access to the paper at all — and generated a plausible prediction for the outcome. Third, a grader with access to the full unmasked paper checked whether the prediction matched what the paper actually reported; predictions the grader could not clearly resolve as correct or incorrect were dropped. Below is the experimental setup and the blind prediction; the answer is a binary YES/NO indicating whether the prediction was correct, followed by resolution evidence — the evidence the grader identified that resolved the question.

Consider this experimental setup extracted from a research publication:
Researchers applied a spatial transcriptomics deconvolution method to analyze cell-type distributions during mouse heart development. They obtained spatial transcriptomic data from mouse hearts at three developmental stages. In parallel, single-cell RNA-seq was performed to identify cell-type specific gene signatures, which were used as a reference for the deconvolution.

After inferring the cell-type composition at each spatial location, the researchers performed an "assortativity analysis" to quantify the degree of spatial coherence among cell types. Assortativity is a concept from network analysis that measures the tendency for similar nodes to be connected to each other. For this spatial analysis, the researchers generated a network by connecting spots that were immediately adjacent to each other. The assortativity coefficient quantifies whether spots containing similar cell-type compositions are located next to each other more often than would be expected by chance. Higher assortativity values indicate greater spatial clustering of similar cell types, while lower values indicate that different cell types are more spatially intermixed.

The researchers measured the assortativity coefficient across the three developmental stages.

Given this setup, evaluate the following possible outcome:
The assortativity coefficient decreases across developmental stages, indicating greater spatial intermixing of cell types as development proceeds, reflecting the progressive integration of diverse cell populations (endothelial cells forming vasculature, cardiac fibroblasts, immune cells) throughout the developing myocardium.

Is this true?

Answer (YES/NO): NO